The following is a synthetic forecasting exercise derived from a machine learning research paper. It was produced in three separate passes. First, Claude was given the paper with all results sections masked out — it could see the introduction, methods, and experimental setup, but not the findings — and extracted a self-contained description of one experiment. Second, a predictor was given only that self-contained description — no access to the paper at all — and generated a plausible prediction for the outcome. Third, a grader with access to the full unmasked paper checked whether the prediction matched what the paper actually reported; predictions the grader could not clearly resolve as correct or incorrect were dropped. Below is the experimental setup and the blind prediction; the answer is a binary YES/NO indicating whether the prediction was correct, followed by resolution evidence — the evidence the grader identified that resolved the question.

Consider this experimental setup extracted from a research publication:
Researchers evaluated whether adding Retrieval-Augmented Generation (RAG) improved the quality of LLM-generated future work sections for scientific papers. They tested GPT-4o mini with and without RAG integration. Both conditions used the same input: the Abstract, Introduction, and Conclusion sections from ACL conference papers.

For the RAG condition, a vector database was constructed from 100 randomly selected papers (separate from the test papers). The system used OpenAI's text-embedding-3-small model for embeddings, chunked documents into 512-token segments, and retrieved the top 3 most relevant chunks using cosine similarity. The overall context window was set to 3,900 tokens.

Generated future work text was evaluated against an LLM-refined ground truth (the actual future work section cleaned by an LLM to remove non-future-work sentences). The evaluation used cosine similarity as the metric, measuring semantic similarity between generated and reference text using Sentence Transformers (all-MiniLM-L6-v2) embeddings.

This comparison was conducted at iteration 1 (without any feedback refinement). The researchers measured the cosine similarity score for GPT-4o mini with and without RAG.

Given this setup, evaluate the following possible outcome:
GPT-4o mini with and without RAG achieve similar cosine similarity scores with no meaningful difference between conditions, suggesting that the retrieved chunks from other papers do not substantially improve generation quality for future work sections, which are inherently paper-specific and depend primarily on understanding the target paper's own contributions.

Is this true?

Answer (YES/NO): YES